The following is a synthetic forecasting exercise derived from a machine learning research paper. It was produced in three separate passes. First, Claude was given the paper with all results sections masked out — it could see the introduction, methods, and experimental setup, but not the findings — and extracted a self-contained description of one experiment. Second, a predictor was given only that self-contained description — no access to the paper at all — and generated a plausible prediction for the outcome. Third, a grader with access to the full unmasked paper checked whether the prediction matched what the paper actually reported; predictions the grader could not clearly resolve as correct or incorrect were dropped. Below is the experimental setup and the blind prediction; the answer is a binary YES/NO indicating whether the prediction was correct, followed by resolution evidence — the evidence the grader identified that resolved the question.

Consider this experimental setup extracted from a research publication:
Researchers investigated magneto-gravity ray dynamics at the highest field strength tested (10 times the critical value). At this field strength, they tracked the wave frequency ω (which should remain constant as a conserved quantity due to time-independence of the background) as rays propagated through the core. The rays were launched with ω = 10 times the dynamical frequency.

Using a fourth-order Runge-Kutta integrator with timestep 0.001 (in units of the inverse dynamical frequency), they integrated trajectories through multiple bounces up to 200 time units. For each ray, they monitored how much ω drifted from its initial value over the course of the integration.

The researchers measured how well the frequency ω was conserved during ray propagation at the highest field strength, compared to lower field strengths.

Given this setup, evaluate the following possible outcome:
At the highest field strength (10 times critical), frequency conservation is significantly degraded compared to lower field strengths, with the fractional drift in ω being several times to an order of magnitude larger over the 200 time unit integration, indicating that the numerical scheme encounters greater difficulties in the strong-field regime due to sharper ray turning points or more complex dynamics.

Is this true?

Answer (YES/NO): YES